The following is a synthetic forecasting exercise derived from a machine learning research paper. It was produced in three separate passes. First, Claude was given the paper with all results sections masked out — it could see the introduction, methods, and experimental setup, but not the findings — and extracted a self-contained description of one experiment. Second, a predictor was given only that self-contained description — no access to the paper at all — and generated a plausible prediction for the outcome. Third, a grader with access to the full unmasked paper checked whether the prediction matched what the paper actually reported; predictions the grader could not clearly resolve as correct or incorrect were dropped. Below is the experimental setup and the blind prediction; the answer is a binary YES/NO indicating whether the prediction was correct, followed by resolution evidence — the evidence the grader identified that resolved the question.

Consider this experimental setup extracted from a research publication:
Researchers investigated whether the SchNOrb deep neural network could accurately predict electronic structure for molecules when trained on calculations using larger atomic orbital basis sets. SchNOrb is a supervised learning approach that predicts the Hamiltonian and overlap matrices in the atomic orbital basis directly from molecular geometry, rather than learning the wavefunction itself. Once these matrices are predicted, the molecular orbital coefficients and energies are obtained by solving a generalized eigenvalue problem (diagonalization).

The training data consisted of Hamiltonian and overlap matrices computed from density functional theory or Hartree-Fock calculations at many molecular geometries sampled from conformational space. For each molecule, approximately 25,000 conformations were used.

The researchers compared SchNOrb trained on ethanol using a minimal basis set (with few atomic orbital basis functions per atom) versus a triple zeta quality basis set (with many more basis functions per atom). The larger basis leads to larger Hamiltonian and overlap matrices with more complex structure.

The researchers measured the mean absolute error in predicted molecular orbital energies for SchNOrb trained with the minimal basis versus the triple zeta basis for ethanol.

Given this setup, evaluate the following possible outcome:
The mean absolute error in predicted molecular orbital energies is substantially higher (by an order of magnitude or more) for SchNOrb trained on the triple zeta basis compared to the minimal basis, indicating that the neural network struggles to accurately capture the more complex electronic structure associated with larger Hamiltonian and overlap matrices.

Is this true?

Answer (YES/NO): YES